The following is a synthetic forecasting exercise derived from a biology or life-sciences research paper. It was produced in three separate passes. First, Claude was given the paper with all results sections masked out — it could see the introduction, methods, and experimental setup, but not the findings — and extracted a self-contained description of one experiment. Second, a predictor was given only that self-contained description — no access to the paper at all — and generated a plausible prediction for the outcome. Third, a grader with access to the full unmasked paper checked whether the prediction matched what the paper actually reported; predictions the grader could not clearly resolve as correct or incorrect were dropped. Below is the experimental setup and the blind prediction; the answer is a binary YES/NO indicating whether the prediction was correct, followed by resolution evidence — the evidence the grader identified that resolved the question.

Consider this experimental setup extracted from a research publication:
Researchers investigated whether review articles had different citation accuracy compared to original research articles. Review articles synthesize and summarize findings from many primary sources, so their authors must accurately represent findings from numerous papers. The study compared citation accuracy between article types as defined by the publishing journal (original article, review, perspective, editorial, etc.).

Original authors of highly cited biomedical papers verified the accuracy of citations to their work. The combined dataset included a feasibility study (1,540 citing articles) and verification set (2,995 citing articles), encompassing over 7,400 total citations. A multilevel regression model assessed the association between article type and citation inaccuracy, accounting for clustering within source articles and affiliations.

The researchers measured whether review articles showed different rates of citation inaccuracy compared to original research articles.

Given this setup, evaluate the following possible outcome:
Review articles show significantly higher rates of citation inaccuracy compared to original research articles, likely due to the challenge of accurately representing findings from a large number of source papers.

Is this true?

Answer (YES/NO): YES